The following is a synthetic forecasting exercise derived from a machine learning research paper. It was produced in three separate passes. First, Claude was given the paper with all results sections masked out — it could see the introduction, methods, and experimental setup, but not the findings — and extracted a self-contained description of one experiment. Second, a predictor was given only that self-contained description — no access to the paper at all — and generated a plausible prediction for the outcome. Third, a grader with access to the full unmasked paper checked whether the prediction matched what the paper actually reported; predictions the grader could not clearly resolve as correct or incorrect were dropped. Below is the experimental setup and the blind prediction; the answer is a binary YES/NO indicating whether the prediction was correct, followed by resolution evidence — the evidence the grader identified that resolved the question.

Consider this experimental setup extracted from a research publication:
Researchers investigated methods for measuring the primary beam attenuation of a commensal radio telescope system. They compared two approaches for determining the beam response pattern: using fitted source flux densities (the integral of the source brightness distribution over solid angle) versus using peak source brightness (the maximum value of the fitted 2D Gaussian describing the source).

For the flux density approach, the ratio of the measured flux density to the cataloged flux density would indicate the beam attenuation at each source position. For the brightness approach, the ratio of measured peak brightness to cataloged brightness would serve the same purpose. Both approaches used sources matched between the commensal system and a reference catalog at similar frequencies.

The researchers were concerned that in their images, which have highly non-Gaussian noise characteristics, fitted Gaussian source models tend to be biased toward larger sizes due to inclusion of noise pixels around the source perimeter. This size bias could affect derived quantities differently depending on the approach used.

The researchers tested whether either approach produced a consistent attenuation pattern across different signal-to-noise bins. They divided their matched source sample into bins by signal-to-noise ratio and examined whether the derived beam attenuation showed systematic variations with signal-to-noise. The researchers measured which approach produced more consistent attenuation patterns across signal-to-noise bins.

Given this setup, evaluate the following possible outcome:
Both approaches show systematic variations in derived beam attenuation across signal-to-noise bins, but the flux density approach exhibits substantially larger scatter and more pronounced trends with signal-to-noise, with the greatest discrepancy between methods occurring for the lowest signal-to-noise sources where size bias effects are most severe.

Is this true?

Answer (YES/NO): NO